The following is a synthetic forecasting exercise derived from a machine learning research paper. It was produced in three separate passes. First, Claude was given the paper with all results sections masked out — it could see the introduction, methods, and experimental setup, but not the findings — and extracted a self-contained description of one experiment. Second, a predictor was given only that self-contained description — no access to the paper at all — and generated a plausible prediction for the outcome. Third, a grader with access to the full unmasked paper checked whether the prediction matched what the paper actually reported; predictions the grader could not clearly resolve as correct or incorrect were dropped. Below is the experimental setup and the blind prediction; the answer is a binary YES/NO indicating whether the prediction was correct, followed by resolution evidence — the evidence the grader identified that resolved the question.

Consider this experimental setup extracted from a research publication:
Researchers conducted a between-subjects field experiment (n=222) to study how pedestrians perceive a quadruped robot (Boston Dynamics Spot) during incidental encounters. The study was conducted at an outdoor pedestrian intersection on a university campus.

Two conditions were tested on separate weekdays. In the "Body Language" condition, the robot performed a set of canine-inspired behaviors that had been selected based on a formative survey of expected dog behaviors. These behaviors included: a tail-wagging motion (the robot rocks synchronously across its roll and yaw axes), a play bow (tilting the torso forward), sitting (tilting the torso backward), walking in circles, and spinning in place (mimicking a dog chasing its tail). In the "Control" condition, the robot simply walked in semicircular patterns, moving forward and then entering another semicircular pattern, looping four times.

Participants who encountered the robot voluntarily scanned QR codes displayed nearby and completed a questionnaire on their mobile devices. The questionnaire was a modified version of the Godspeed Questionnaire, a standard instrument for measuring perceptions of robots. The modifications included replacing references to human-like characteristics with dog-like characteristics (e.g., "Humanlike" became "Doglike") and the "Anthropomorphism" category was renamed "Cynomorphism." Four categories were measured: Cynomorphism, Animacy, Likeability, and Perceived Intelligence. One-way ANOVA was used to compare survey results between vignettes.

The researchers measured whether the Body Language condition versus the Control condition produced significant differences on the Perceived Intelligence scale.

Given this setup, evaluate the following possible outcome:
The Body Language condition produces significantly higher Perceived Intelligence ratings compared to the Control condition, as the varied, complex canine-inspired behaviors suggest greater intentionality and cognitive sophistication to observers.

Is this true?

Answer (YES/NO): NO